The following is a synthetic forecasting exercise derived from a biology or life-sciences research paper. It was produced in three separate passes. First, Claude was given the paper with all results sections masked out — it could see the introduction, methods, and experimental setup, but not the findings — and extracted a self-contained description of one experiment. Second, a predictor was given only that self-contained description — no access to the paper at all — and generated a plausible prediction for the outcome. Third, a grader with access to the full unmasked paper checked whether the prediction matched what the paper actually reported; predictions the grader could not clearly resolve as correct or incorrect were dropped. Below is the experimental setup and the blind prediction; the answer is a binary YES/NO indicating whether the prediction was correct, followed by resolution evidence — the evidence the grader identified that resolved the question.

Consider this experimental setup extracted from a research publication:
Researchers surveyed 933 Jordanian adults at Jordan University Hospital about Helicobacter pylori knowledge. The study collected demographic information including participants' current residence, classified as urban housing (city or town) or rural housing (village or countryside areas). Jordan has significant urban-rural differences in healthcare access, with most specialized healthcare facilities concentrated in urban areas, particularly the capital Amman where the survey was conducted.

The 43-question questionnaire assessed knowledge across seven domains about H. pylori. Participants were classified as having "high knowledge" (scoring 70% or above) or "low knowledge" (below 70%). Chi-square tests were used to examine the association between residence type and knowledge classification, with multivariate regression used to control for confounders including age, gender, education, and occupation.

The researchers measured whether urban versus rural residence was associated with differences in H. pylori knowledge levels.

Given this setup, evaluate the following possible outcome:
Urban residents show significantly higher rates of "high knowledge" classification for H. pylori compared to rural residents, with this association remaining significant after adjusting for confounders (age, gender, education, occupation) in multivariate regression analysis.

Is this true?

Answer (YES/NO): NO